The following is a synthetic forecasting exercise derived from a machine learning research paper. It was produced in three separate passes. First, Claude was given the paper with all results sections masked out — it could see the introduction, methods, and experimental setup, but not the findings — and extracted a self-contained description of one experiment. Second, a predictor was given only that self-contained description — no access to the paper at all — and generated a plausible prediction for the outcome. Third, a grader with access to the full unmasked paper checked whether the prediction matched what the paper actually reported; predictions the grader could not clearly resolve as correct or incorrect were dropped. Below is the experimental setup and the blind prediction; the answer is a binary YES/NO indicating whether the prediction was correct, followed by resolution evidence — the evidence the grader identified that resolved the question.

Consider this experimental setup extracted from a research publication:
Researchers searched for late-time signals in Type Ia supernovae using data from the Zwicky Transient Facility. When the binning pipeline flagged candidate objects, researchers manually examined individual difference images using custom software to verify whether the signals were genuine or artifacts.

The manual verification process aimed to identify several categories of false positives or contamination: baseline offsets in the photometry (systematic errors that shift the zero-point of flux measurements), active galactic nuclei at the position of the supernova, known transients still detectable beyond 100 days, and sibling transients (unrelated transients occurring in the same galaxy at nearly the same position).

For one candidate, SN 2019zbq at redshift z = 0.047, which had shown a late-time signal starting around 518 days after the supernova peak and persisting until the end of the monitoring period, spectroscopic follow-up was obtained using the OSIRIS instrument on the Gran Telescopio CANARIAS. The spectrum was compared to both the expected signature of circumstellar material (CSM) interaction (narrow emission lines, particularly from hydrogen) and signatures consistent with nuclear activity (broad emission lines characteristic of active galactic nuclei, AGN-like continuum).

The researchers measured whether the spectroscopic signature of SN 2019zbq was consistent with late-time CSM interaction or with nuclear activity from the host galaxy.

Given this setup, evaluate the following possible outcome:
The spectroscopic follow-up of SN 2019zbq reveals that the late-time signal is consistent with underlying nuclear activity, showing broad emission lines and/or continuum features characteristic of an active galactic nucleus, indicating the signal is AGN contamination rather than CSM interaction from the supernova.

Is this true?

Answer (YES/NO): NO